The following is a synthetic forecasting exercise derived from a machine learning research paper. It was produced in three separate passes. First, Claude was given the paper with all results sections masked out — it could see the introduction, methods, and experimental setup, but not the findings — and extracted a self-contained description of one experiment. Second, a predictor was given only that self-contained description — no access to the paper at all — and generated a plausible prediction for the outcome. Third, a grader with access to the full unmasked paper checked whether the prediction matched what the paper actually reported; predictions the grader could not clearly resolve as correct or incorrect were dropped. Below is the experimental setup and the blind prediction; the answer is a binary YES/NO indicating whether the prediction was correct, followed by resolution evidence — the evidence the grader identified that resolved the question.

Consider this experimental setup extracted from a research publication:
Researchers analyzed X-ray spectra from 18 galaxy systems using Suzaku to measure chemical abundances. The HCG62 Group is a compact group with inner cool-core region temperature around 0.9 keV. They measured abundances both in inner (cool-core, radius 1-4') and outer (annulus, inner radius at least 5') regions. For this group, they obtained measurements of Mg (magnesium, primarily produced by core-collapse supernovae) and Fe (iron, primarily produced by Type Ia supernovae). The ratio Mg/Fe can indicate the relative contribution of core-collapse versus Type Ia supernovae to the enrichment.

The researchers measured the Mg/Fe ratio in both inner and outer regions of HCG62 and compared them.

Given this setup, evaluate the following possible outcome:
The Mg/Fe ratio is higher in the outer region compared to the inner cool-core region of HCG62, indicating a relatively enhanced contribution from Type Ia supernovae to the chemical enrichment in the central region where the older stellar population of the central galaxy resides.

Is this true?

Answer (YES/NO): YES